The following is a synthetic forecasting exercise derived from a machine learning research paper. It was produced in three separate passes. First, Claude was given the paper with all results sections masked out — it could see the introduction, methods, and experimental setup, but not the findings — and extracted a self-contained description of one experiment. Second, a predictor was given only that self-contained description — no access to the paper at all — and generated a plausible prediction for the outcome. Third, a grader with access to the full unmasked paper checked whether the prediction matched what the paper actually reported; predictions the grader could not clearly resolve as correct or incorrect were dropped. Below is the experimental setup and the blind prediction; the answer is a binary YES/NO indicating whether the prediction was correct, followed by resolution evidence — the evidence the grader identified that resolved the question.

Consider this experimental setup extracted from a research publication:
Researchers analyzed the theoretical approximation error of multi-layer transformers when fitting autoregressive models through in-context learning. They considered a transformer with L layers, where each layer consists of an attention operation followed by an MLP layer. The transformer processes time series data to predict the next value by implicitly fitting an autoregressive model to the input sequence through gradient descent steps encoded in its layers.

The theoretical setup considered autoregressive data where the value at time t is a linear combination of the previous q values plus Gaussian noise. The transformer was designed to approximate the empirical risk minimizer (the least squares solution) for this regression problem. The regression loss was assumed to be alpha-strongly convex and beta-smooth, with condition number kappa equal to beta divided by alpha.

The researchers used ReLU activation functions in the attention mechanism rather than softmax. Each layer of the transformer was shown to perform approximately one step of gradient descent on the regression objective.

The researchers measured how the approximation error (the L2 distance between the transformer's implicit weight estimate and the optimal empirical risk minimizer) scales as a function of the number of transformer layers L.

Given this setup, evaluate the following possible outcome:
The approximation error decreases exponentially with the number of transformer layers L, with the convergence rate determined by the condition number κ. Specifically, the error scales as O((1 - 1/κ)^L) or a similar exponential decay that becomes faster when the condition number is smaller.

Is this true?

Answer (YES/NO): YES